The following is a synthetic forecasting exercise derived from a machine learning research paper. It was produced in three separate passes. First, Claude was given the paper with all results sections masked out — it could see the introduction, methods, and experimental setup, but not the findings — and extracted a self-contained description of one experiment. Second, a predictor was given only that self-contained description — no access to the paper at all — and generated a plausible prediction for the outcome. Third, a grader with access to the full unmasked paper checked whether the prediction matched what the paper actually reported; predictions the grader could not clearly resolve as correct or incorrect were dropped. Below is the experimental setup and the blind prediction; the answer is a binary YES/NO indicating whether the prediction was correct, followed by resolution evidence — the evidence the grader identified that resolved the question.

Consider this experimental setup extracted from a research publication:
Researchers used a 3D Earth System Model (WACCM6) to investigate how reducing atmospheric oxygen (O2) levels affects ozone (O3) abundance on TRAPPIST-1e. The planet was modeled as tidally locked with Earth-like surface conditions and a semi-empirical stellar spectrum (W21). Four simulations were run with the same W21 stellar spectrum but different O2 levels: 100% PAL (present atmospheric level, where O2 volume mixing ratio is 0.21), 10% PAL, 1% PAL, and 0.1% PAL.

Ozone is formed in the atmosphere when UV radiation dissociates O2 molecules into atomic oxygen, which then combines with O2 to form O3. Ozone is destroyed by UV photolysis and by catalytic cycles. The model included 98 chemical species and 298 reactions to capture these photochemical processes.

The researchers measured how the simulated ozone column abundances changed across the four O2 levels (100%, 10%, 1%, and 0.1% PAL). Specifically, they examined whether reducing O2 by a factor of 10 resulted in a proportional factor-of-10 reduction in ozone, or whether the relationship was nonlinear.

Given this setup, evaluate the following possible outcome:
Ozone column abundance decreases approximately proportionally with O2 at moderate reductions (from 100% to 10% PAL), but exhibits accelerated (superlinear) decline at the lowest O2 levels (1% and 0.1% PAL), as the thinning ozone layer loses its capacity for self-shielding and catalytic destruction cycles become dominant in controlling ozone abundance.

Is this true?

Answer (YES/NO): NO